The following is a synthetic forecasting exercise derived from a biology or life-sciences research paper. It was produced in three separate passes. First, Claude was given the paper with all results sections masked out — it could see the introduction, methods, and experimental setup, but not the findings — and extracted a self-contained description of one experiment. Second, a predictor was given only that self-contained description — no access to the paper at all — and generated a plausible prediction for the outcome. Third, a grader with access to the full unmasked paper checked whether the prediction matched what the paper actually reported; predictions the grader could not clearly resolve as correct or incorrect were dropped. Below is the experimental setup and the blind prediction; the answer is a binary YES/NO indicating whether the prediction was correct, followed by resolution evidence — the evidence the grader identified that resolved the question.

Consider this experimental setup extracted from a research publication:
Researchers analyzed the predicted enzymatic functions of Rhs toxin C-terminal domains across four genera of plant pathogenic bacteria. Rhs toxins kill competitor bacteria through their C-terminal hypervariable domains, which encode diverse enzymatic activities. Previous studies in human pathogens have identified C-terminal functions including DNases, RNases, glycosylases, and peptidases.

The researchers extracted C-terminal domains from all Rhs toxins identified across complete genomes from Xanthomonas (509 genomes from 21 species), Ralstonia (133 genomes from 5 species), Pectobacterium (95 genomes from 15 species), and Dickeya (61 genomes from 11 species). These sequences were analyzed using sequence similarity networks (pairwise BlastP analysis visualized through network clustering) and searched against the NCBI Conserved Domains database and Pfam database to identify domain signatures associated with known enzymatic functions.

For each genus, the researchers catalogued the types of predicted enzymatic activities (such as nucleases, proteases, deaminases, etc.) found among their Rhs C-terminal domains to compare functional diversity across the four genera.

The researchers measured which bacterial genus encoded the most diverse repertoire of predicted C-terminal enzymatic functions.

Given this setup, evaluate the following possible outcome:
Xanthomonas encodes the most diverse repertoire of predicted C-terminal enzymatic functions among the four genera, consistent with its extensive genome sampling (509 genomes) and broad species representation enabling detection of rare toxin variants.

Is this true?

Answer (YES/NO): YES